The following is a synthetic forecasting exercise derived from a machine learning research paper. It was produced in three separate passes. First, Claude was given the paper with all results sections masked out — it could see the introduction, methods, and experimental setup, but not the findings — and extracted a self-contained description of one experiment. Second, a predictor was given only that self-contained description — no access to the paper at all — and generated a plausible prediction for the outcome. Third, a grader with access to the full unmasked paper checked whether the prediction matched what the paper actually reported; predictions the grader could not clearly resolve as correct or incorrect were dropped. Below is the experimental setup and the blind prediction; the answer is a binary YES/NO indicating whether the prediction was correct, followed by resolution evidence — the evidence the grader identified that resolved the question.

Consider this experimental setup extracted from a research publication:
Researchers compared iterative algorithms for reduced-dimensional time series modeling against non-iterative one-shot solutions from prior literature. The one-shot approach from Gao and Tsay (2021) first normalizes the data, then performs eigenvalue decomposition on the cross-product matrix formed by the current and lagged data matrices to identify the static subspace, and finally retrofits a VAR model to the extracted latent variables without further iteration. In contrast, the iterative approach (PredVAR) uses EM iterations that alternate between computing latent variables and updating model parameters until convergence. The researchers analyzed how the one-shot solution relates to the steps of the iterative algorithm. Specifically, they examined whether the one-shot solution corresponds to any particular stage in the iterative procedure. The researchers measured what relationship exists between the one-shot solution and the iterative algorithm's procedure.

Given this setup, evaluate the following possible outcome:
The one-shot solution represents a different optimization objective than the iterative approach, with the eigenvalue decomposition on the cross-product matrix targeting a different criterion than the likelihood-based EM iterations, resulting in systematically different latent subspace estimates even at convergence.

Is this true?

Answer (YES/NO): YES